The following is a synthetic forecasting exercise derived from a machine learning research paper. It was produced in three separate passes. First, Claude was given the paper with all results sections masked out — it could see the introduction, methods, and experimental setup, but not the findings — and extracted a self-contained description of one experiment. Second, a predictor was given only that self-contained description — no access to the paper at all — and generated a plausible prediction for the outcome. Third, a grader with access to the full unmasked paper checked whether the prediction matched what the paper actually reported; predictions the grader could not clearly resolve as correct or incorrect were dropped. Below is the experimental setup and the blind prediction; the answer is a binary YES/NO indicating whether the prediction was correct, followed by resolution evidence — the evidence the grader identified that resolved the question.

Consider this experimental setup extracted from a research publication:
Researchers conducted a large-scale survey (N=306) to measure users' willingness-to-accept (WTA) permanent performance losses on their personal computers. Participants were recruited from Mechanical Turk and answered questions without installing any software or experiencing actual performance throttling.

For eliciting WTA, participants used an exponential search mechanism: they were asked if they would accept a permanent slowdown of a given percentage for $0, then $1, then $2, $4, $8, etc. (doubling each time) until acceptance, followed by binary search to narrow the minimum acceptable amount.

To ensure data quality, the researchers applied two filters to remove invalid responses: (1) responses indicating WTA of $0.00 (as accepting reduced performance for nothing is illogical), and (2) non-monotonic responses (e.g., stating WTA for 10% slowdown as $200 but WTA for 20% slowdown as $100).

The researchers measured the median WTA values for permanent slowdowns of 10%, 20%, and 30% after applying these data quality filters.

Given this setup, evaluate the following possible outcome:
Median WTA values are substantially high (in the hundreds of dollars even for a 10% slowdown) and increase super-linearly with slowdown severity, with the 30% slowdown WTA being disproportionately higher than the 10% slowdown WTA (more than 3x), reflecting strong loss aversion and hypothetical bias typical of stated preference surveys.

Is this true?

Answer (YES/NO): YES